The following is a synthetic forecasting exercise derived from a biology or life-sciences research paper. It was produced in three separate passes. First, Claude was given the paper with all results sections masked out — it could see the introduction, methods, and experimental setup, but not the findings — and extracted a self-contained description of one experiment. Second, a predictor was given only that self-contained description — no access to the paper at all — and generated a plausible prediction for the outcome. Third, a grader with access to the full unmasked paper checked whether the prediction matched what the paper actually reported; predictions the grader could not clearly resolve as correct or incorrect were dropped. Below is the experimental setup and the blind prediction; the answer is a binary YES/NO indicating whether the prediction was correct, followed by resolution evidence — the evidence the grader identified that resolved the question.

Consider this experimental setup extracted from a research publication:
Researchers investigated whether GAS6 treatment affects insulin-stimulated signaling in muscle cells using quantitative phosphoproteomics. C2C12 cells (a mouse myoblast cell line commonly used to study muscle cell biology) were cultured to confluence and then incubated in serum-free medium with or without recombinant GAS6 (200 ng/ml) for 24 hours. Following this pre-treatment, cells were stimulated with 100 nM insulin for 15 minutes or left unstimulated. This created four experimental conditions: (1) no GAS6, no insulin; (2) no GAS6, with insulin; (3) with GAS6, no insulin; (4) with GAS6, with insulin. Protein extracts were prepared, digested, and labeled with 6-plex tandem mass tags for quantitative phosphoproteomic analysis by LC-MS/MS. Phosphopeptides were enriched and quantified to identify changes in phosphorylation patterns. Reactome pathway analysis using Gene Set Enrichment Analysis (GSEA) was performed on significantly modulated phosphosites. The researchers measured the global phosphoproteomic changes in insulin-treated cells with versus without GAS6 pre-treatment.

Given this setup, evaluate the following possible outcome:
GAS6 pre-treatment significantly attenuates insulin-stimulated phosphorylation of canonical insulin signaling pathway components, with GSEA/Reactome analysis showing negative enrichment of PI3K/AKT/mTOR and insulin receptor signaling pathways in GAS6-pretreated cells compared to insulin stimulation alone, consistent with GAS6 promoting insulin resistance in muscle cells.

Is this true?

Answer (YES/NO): NO